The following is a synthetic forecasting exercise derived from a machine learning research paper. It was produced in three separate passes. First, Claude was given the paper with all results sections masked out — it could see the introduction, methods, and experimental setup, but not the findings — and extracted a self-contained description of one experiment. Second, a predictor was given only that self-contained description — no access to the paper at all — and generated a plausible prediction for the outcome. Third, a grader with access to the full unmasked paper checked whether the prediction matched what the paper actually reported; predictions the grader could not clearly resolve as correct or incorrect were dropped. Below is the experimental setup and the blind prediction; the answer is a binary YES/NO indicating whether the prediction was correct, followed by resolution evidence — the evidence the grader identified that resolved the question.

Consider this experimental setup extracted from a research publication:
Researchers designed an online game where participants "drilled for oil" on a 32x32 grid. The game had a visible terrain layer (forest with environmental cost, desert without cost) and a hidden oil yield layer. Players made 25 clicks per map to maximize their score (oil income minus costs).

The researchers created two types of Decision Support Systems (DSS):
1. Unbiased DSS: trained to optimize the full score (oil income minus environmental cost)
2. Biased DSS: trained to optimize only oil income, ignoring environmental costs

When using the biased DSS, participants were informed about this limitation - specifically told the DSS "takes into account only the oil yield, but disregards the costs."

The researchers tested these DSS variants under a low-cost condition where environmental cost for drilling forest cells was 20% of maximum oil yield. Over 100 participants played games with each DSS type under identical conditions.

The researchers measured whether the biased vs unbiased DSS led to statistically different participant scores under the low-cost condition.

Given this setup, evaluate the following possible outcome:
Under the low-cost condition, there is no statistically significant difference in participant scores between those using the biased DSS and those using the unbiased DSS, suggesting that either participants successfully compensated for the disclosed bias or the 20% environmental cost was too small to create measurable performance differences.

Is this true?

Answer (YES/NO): NO